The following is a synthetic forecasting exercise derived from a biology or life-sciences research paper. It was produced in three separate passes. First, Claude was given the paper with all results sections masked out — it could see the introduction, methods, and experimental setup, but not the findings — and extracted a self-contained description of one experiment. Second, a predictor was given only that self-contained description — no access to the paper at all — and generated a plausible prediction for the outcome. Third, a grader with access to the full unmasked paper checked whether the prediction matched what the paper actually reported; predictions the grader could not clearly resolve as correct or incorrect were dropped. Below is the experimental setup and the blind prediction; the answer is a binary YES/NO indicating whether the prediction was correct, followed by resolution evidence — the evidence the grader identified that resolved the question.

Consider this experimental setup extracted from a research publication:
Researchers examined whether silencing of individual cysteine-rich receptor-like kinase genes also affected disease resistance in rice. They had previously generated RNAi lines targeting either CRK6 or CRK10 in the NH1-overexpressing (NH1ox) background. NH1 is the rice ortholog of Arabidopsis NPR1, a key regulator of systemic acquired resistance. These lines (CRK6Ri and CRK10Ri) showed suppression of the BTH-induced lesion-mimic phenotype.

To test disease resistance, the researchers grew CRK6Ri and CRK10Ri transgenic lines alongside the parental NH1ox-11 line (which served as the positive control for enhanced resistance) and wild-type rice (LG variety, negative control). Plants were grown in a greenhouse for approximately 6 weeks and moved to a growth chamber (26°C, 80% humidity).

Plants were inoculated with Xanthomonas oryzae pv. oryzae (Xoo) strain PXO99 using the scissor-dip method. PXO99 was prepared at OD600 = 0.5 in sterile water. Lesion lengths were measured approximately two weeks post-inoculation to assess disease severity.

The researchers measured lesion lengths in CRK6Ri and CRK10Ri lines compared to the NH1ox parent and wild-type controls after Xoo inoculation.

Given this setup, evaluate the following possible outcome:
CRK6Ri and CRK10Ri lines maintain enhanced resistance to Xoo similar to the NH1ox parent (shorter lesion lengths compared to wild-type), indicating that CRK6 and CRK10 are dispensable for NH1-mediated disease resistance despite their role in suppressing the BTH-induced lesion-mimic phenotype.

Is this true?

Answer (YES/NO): NO